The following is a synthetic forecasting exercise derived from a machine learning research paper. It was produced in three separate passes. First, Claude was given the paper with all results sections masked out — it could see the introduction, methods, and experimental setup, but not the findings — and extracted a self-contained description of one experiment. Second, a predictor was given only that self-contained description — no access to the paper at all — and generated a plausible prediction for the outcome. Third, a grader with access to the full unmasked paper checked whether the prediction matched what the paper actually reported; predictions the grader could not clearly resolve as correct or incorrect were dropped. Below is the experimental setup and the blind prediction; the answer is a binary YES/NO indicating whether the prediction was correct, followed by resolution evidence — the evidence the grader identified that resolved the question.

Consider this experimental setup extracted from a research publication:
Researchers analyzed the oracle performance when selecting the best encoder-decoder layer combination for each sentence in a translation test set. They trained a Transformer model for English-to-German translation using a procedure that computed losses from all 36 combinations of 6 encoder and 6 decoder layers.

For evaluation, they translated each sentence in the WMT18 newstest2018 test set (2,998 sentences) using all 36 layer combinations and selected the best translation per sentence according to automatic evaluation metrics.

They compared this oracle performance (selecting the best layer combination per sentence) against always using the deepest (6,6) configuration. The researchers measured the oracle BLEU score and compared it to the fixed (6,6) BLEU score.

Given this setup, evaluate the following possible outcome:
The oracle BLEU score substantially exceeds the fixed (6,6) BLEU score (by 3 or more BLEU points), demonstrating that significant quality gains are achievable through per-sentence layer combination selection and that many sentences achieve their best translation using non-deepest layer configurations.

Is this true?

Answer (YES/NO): YES